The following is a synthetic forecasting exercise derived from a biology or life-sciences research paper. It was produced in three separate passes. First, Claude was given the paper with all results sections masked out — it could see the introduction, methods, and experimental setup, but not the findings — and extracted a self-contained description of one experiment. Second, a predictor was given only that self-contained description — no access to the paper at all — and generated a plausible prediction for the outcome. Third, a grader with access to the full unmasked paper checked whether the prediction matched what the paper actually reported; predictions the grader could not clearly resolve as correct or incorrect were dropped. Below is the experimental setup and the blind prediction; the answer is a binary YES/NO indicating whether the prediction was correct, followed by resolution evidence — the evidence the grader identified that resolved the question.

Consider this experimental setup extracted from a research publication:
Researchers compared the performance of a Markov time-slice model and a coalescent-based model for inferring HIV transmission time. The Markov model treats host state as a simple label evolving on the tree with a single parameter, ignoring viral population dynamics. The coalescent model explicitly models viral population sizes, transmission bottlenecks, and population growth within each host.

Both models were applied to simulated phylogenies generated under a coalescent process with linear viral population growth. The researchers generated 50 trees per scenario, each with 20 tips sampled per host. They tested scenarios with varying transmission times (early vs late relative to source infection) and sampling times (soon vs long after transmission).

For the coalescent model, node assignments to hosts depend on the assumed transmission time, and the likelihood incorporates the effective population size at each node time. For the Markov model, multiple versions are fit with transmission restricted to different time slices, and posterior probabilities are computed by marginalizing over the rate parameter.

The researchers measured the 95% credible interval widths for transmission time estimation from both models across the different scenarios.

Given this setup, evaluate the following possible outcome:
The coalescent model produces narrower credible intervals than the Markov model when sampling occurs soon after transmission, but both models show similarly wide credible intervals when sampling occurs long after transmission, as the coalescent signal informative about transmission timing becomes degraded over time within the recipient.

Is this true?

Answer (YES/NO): NO